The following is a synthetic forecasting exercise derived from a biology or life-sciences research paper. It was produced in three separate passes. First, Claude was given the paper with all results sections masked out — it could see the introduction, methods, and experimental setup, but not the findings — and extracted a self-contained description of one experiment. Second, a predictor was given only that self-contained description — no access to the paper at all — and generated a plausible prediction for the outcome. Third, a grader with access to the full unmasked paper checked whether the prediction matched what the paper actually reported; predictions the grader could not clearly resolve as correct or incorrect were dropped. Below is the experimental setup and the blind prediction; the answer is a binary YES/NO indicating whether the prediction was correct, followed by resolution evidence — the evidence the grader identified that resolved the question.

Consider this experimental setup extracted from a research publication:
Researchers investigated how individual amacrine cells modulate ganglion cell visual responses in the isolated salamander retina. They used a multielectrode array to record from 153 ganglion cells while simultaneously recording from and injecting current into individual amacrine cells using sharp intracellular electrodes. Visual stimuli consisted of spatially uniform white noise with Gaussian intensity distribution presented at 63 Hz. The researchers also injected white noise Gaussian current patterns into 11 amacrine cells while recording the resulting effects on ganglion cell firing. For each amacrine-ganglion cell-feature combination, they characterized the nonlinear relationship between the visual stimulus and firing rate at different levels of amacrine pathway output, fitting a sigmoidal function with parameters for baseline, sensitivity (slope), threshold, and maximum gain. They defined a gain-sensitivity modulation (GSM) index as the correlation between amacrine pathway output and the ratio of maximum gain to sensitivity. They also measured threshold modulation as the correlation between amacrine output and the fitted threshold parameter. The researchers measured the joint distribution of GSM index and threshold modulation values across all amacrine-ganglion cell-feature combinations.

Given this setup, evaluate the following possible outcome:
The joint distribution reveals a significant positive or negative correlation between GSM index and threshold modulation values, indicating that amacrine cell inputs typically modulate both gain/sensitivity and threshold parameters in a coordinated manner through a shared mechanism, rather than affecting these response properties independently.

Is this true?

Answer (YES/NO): NO